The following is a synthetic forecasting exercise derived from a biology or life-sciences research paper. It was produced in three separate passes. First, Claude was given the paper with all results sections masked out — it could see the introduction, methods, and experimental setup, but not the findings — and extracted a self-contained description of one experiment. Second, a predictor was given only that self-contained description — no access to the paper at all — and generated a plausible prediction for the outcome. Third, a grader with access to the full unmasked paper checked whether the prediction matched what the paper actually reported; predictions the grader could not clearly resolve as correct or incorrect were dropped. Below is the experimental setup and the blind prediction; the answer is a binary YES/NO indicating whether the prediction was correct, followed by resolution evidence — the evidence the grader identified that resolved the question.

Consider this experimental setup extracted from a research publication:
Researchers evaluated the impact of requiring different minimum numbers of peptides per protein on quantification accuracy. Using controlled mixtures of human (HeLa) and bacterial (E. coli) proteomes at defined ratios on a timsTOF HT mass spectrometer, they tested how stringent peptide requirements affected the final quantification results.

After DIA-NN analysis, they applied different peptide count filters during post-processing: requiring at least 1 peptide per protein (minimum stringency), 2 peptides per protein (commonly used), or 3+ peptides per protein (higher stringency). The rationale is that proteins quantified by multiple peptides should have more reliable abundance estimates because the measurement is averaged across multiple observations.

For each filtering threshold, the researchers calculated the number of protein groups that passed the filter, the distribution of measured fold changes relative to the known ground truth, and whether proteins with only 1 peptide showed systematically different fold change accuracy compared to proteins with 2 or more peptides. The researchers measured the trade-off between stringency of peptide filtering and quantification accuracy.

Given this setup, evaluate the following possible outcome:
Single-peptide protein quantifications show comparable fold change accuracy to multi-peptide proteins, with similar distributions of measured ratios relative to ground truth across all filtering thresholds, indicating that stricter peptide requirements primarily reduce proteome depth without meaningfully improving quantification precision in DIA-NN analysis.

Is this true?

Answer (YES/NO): NO